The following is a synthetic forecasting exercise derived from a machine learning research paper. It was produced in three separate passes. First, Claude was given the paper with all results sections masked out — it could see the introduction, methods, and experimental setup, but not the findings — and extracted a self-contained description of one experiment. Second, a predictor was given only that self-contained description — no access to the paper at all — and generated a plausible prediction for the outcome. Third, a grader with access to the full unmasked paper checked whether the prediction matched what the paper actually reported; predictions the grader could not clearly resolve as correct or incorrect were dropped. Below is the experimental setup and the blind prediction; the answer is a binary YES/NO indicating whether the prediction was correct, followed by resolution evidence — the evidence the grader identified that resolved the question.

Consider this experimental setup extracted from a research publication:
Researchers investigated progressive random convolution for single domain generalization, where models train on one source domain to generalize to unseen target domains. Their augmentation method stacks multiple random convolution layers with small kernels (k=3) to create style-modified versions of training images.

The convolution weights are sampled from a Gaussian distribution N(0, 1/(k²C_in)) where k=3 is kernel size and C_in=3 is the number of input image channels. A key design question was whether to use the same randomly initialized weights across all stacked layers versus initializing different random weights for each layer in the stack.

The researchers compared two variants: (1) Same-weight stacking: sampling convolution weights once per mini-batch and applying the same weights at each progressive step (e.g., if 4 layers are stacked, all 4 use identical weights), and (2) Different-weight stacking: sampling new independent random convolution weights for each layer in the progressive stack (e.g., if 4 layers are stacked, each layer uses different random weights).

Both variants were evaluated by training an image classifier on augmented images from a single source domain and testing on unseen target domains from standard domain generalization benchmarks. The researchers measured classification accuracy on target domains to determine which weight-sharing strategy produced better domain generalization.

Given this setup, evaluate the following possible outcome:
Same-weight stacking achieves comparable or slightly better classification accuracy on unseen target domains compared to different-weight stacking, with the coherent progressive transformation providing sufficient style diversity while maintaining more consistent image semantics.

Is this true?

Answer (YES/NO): YES